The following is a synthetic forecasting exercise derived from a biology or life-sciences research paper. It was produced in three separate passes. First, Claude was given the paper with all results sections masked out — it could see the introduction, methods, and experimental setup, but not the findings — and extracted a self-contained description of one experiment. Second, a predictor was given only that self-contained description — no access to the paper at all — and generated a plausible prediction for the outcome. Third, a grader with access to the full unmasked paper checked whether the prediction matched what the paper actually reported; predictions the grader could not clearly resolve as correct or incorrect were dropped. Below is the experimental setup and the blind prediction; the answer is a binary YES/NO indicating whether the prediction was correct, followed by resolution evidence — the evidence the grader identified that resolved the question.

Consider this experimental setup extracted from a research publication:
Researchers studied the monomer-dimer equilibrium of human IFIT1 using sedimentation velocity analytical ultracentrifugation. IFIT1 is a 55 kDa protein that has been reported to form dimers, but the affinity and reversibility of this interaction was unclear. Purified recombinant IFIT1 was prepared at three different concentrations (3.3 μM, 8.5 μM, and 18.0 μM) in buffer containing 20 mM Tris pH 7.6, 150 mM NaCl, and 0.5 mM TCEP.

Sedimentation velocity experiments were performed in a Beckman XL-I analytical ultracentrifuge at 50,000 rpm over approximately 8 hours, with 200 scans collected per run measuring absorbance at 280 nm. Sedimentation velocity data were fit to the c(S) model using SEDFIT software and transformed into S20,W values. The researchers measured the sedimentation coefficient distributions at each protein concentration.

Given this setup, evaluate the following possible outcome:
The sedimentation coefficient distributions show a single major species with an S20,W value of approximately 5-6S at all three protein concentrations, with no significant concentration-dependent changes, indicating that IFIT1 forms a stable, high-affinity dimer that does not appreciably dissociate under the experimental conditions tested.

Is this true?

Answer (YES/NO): NO